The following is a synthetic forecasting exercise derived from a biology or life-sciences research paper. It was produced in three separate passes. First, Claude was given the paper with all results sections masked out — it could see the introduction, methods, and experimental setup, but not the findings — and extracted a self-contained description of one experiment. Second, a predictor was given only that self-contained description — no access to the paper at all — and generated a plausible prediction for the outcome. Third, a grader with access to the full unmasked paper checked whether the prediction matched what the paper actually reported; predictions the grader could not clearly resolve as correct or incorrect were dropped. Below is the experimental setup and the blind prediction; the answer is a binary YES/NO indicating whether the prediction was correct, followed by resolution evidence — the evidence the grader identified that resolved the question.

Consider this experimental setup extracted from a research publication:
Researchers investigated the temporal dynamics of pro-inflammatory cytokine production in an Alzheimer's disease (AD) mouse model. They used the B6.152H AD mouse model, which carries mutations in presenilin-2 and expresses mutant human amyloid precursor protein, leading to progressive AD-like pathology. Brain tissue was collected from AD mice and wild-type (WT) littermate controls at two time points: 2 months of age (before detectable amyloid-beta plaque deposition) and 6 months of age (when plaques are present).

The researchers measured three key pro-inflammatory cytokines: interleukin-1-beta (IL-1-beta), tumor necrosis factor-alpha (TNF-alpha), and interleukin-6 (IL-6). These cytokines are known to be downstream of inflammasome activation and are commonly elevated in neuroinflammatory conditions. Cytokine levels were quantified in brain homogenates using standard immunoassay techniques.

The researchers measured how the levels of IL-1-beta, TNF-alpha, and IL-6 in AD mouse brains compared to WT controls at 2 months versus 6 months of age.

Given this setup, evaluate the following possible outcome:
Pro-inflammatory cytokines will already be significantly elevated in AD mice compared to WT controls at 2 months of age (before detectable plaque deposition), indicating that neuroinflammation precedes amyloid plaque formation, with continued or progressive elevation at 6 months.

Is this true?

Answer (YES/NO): NO